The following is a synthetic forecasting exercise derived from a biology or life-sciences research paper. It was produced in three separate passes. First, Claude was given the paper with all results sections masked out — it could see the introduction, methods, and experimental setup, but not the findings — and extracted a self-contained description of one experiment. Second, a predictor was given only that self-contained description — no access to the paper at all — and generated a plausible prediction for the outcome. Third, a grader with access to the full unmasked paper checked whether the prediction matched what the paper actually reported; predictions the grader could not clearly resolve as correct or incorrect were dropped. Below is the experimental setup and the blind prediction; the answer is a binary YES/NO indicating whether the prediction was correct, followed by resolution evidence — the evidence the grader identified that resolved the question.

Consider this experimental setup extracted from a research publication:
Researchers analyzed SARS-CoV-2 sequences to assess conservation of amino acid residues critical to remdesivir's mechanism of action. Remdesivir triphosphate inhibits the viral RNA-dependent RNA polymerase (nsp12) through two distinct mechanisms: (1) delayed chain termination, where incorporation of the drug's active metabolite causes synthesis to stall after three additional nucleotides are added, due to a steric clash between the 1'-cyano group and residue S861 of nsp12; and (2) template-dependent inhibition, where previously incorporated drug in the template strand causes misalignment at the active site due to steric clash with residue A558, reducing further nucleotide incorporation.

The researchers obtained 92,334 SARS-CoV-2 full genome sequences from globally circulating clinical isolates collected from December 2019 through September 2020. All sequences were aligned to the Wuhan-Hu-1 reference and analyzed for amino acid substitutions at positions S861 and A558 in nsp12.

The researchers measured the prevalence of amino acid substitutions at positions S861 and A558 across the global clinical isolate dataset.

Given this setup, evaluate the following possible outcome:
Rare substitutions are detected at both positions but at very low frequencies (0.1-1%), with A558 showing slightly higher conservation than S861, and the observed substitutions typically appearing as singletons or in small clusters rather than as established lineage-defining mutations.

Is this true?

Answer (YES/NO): NO